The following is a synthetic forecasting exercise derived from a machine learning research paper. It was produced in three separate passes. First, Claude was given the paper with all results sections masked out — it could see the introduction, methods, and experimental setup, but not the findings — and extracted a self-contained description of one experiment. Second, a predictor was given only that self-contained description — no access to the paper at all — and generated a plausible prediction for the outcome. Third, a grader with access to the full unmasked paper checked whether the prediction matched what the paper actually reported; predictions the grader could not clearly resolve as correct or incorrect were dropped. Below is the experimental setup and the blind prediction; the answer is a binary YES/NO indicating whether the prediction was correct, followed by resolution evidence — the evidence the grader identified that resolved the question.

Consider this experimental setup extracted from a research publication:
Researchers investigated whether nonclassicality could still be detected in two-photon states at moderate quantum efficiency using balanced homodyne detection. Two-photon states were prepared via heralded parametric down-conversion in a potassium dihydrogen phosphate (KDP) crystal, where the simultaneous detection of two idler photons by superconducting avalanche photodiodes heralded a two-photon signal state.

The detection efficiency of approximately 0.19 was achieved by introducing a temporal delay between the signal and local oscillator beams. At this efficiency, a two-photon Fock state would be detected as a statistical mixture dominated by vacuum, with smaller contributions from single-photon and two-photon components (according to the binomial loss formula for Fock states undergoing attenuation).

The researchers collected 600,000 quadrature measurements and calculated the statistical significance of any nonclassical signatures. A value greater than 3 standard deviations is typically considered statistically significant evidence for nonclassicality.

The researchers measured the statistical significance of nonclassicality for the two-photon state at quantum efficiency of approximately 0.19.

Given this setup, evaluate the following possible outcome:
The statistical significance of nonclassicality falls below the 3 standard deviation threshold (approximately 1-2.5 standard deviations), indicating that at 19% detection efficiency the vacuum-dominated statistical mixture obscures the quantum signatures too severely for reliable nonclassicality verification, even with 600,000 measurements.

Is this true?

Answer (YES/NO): YES